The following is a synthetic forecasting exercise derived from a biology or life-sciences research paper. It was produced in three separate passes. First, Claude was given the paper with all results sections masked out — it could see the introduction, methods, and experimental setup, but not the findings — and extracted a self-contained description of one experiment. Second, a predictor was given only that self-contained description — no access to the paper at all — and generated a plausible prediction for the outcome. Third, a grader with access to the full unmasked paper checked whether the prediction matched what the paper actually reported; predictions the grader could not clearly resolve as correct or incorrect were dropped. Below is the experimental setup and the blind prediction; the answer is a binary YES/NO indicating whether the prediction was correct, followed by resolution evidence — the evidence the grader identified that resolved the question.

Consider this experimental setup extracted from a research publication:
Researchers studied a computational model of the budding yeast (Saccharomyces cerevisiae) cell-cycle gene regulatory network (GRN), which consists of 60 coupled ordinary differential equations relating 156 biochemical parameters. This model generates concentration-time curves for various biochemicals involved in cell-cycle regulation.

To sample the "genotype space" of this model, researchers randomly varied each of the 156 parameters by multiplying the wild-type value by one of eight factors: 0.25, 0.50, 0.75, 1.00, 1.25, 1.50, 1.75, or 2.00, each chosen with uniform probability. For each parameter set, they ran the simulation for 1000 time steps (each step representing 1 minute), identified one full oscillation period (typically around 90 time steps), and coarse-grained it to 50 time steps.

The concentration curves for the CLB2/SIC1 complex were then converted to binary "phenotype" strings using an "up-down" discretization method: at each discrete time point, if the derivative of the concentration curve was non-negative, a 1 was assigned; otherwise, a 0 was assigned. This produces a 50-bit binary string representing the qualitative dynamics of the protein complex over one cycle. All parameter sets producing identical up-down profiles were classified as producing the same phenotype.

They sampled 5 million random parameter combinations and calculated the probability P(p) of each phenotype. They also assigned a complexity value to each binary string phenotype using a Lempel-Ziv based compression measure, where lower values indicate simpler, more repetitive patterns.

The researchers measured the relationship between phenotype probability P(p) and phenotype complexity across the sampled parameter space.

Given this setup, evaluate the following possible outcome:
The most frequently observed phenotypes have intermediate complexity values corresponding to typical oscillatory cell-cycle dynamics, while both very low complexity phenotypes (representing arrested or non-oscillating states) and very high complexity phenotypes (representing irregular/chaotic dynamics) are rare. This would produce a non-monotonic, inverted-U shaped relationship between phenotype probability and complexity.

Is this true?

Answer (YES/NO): NO